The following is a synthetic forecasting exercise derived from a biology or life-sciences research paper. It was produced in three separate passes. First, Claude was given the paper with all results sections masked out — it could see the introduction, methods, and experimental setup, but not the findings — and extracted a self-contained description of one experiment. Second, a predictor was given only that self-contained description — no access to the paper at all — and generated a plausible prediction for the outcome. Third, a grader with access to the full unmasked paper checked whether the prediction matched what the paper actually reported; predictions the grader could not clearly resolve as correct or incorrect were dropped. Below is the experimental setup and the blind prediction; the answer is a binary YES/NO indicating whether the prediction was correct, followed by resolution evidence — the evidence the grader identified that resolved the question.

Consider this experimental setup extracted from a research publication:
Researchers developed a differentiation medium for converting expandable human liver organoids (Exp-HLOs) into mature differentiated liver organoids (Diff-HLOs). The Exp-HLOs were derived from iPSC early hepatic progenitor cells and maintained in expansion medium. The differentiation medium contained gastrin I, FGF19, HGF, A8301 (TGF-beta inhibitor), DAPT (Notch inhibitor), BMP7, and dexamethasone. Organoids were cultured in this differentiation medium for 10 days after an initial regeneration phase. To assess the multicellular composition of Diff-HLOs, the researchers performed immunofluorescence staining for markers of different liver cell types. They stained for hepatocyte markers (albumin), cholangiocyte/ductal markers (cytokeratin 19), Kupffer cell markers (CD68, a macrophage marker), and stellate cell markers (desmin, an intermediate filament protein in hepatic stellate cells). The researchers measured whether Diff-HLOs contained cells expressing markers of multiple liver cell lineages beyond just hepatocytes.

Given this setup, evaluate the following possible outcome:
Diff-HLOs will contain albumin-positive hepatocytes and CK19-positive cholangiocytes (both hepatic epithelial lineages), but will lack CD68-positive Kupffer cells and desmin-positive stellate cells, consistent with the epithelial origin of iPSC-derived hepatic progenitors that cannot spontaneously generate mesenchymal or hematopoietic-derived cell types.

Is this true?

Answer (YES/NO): NO